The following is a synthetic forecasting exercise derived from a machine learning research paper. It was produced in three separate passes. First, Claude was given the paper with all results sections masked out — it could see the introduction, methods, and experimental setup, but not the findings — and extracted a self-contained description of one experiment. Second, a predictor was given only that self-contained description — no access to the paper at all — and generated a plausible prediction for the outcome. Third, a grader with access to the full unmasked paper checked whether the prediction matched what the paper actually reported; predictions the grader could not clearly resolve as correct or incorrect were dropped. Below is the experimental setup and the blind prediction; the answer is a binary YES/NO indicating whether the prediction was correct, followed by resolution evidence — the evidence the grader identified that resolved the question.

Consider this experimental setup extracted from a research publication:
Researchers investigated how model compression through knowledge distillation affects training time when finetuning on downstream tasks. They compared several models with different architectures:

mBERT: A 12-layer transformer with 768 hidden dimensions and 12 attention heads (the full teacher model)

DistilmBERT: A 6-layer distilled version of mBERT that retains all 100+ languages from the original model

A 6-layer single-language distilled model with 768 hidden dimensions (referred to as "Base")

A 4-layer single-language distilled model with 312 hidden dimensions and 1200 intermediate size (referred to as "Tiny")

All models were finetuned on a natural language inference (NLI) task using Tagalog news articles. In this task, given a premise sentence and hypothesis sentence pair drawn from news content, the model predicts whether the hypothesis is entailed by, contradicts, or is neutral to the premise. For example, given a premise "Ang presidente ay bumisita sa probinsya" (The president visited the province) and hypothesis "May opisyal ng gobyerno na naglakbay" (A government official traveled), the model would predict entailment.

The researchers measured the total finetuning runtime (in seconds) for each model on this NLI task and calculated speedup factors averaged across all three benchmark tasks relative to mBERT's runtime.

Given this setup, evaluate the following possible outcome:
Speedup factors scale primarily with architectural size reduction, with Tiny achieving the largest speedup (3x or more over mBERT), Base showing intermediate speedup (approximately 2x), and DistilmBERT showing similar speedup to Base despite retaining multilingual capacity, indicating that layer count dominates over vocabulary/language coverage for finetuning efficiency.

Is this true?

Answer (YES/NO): NO